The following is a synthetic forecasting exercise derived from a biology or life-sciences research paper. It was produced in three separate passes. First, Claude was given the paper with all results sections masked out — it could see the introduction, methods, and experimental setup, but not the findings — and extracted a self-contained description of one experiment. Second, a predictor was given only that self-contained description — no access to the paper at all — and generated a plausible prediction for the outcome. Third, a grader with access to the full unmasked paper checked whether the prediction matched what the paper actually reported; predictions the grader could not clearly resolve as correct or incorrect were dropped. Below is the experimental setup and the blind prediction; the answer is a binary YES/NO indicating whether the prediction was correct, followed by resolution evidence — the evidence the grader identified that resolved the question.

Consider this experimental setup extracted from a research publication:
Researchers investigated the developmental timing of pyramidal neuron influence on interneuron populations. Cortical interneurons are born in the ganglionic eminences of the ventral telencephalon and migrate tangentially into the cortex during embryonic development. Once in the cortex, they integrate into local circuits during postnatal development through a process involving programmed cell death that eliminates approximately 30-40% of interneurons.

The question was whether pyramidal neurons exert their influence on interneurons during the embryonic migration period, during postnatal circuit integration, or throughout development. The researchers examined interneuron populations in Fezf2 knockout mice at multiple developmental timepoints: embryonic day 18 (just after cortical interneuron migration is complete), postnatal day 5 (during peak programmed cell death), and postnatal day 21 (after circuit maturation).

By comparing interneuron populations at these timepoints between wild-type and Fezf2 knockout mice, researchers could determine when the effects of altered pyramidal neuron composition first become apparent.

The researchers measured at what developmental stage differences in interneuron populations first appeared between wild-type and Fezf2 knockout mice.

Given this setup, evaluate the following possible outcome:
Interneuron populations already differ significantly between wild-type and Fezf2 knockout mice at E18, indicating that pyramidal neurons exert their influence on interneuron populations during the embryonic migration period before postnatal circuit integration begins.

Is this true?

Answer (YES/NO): NO